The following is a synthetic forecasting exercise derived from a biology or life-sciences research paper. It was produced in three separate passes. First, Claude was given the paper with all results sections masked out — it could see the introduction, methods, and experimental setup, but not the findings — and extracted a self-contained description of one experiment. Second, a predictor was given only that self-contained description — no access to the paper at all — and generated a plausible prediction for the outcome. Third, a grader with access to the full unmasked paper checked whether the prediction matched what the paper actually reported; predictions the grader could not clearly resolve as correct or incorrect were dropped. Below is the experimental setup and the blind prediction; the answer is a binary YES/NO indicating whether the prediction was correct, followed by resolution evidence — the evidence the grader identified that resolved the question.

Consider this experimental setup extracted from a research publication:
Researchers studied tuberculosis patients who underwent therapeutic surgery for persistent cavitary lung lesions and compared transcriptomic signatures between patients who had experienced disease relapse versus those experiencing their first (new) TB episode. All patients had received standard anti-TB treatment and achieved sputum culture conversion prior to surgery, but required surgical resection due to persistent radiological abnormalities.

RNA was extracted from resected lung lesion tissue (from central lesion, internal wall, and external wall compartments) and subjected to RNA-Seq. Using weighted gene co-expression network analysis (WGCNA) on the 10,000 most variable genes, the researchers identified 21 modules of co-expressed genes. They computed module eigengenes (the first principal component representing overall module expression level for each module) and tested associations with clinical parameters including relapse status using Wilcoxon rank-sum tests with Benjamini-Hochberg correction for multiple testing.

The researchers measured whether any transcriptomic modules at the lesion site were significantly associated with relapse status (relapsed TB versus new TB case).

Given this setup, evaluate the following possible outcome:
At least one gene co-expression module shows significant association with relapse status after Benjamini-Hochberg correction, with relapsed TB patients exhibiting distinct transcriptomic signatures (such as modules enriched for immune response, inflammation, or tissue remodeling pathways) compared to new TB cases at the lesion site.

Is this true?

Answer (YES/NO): NO